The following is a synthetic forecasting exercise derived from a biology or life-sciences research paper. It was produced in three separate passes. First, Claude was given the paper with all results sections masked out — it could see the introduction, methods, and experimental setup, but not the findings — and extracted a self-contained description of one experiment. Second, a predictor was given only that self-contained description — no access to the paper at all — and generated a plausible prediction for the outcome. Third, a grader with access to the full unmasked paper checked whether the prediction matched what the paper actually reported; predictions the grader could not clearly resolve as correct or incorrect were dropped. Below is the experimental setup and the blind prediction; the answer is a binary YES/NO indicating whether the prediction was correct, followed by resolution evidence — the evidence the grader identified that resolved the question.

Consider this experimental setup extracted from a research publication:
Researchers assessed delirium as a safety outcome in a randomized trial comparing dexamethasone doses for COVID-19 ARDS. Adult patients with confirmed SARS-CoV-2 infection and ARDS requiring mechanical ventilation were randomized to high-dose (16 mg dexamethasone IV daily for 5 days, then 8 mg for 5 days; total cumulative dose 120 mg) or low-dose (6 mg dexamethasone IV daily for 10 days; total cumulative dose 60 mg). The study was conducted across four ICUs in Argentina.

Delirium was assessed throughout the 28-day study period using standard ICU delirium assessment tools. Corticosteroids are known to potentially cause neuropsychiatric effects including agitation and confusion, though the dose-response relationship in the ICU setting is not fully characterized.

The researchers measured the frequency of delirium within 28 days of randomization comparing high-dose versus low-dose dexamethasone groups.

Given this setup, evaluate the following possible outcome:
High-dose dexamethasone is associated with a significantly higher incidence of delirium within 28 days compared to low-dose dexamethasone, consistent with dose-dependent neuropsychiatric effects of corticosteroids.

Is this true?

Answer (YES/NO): NO